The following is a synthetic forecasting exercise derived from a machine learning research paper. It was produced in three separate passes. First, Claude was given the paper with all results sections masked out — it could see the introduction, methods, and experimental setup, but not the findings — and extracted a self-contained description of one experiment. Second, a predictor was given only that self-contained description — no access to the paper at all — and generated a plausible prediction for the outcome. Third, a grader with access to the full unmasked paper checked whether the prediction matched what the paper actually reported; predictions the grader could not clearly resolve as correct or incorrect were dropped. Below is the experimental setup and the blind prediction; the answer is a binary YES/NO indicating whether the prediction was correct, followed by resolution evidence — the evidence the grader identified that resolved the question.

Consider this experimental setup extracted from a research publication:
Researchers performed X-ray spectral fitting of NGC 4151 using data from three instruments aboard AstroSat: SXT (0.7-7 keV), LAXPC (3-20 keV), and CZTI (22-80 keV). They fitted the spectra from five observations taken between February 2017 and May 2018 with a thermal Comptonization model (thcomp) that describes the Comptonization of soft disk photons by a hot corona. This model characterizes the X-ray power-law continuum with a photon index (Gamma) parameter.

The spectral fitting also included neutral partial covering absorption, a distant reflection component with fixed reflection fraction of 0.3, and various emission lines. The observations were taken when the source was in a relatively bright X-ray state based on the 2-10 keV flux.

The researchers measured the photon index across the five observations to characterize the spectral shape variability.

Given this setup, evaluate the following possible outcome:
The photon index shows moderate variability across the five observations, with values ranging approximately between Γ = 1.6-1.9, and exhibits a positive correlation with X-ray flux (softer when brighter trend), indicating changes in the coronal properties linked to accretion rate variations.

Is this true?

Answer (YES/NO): NO